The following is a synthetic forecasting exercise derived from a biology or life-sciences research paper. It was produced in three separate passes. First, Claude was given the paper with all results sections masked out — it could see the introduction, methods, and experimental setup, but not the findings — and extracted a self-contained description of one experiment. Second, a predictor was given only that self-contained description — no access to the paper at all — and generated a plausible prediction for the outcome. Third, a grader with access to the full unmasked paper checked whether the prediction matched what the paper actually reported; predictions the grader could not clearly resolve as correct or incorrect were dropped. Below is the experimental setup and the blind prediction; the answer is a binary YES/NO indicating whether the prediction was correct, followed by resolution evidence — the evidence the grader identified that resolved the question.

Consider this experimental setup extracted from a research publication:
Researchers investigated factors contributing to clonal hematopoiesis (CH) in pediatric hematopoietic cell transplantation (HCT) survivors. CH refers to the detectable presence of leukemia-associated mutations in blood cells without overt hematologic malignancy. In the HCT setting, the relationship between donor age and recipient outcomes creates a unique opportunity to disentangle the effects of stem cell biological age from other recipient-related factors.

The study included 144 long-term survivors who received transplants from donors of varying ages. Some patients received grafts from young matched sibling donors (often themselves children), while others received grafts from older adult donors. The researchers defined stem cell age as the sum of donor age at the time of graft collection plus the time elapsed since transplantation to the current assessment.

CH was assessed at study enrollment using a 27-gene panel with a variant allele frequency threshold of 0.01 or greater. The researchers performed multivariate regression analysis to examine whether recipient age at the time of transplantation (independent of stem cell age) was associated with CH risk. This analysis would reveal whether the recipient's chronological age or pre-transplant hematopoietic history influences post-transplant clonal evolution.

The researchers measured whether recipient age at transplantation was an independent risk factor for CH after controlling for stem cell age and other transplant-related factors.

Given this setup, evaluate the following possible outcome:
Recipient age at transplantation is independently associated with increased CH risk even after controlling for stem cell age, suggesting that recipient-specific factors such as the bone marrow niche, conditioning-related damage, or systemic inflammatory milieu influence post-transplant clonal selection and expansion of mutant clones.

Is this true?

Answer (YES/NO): NO